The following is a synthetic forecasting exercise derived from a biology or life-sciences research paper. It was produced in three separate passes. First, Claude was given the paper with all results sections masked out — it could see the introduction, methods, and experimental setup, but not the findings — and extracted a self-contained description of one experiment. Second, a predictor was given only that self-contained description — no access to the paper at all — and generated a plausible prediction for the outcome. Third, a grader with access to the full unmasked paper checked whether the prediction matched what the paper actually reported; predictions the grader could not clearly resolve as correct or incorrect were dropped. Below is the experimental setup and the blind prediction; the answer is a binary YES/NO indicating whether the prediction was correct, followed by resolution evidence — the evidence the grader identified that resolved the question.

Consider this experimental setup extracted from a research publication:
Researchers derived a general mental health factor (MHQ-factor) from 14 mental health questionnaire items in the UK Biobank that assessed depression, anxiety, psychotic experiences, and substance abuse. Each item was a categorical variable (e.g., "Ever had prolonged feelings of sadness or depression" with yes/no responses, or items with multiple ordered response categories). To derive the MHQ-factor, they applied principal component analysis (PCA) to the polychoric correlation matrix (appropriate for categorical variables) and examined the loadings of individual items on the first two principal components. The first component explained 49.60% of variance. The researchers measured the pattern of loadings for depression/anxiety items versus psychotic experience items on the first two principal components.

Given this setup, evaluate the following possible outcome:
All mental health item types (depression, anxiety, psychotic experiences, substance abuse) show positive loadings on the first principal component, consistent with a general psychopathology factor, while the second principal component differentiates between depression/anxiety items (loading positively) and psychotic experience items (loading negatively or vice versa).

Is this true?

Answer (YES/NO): NO